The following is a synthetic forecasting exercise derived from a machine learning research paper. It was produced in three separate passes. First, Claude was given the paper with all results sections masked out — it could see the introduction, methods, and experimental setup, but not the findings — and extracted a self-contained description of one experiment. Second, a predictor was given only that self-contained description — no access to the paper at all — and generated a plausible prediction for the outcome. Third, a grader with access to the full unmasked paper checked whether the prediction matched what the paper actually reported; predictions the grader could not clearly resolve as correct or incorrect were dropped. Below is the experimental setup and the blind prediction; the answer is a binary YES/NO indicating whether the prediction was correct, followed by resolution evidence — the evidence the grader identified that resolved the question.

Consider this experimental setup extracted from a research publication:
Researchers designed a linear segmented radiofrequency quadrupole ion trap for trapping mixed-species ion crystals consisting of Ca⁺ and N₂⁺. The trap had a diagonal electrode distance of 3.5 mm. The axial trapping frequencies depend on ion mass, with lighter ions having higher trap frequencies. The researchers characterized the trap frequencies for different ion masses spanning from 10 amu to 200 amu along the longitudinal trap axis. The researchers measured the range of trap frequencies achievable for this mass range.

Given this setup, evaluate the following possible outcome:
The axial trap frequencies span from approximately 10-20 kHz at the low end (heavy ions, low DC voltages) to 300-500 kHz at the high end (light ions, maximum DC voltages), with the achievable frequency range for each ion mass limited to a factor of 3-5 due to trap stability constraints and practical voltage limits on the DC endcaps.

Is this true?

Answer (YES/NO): NO